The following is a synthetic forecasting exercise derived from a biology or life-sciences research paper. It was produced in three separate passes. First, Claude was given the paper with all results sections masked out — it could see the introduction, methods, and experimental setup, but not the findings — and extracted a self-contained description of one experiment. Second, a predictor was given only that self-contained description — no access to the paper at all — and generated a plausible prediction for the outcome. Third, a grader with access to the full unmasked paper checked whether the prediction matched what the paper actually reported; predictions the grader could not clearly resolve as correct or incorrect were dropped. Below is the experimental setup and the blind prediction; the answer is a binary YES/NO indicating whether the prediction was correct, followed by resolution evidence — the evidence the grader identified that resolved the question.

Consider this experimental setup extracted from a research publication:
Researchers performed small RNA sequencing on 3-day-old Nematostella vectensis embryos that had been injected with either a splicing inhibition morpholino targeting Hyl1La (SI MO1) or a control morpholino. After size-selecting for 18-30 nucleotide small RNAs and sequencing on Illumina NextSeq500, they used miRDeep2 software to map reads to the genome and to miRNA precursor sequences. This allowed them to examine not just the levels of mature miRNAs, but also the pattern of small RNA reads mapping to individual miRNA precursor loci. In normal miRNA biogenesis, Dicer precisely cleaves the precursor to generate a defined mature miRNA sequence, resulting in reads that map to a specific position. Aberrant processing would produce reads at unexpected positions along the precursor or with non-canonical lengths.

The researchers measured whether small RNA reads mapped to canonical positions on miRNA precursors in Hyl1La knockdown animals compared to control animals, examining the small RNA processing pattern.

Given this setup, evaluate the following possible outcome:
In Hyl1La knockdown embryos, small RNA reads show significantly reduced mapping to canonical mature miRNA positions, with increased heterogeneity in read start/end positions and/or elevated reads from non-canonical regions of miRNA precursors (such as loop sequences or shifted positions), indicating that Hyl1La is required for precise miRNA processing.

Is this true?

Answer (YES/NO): NO